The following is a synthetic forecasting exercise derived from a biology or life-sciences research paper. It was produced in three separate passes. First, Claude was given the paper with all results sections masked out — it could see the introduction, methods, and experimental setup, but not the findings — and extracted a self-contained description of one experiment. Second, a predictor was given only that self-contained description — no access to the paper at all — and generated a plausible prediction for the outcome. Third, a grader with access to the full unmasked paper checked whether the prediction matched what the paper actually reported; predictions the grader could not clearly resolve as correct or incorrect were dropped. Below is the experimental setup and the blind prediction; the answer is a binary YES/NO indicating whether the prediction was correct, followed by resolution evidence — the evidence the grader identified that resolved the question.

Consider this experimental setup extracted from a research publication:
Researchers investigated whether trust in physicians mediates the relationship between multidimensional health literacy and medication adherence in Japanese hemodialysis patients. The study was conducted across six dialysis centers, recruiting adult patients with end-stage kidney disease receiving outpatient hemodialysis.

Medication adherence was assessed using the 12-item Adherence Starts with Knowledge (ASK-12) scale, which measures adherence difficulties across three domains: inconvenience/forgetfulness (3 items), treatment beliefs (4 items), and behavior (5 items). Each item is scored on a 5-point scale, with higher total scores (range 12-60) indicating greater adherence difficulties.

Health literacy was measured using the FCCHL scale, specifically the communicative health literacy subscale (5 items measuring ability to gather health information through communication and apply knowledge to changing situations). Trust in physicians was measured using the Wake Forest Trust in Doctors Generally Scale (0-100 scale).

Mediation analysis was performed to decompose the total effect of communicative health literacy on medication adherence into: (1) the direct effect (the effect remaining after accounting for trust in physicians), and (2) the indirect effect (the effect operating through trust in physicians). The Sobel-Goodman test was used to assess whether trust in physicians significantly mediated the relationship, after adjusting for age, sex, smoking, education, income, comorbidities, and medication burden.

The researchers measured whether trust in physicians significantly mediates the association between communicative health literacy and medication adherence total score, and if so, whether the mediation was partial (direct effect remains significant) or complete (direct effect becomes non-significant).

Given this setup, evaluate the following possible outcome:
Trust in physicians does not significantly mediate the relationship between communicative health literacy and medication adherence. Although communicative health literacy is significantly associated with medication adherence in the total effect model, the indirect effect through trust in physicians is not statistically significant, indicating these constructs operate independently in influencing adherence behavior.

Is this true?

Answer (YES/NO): NO